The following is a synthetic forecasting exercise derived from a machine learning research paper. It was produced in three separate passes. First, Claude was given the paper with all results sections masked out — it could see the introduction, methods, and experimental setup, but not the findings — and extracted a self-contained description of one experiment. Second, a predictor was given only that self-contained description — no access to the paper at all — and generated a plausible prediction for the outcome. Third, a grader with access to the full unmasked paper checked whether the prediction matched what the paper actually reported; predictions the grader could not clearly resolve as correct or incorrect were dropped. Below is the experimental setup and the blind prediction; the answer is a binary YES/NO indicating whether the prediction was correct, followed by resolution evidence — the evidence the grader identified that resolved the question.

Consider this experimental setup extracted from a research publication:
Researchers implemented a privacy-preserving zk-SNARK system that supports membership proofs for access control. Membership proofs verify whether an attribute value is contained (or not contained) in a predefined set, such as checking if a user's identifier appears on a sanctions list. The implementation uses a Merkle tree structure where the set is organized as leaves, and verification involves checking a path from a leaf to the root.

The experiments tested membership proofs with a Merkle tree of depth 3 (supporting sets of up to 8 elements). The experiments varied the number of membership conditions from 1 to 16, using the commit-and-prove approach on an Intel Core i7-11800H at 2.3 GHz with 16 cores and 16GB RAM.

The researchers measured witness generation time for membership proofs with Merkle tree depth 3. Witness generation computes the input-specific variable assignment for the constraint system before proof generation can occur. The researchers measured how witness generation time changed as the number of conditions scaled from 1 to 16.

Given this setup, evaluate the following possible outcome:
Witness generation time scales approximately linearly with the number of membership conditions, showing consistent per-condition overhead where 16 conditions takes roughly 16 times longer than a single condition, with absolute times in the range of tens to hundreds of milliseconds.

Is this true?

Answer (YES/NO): NO